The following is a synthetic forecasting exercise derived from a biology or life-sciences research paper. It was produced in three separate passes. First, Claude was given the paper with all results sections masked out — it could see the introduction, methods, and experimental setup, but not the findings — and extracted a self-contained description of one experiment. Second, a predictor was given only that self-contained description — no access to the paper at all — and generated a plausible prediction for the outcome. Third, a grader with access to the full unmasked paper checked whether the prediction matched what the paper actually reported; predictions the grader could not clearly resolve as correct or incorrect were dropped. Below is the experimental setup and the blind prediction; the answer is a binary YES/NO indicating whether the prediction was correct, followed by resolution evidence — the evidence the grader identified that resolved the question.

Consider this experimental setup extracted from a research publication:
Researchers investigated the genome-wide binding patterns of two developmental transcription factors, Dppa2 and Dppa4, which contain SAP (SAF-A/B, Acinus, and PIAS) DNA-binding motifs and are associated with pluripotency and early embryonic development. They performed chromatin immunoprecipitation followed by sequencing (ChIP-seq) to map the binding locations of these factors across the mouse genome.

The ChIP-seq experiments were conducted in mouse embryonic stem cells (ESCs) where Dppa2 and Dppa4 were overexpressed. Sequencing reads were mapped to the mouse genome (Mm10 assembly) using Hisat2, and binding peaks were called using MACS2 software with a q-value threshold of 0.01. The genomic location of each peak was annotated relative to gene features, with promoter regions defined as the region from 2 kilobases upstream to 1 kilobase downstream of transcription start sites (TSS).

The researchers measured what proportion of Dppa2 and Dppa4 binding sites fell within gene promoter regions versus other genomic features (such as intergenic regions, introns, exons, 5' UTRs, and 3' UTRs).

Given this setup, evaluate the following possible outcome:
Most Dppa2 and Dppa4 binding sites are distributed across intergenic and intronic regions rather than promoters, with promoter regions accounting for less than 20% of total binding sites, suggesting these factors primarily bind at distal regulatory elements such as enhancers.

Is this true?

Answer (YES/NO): NO